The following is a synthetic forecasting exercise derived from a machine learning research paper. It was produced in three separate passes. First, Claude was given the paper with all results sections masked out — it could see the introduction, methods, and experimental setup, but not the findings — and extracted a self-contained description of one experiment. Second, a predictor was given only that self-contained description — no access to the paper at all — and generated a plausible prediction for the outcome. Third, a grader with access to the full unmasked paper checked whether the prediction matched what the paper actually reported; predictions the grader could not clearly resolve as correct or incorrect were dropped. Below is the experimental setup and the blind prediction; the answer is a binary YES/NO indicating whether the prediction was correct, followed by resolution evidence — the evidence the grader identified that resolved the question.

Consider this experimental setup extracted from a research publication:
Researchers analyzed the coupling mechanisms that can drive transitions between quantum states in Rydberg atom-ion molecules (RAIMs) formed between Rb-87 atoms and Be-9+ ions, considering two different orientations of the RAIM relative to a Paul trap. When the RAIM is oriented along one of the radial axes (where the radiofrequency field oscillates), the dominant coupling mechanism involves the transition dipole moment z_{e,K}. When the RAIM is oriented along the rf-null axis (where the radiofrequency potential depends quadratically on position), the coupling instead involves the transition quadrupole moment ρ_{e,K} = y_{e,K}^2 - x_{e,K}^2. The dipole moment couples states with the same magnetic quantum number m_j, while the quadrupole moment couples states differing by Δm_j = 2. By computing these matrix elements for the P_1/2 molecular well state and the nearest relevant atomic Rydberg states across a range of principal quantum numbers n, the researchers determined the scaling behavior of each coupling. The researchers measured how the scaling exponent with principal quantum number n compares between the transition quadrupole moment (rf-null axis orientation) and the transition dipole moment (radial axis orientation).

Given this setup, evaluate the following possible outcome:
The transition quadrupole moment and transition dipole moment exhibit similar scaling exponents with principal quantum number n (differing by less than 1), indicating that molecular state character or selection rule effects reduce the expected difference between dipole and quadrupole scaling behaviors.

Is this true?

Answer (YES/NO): YES